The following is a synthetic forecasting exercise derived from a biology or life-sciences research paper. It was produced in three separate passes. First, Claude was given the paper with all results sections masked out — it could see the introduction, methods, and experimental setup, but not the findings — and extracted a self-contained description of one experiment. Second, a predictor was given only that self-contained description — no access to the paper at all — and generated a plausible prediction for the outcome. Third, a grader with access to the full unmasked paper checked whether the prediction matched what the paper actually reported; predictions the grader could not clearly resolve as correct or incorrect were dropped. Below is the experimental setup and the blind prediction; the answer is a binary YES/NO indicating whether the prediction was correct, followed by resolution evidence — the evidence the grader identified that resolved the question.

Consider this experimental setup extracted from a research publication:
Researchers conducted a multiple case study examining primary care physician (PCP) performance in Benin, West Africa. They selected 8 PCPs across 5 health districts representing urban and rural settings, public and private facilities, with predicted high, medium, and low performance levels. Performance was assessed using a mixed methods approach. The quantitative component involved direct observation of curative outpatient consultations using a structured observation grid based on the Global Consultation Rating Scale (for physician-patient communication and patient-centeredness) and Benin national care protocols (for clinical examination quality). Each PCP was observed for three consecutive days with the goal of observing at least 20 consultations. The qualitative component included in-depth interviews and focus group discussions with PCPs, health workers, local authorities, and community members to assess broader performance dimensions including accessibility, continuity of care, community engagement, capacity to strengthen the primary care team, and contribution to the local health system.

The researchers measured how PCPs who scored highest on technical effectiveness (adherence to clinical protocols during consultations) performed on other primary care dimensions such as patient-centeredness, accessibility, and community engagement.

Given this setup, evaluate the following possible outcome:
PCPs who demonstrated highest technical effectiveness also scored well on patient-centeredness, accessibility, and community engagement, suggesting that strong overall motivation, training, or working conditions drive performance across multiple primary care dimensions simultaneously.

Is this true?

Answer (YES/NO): NO